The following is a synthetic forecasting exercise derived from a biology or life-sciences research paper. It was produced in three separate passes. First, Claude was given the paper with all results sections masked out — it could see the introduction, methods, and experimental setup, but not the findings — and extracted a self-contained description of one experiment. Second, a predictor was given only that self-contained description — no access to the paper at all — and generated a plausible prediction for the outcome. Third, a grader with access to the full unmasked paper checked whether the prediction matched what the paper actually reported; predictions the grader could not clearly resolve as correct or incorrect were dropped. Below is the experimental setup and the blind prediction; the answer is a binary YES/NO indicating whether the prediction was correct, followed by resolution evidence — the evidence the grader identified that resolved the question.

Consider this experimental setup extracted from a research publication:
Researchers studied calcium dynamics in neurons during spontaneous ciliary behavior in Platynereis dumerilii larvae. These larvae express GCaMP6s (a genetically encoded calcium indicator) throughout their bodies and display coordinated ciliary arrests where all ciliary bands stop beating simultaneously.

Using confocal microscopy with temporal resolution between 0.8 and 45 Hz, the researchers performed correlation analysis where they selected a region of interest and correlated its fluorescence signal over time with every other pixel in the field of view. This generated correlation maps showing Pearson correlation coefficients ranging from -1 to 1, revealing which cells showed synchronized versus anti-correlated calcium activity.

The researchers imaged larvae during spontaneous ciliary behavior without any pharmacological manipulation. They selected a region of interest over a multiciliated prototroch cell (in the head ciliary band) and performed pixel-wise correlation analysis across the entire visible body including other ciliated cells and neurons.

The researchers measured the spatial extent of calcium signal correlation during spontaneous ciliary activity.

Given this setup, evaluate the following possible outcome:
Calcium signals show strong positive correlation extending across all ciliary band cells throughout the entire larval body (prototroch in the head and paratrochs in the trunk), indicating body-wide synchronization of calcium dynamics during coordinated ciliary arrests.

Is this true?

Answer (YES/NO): YES